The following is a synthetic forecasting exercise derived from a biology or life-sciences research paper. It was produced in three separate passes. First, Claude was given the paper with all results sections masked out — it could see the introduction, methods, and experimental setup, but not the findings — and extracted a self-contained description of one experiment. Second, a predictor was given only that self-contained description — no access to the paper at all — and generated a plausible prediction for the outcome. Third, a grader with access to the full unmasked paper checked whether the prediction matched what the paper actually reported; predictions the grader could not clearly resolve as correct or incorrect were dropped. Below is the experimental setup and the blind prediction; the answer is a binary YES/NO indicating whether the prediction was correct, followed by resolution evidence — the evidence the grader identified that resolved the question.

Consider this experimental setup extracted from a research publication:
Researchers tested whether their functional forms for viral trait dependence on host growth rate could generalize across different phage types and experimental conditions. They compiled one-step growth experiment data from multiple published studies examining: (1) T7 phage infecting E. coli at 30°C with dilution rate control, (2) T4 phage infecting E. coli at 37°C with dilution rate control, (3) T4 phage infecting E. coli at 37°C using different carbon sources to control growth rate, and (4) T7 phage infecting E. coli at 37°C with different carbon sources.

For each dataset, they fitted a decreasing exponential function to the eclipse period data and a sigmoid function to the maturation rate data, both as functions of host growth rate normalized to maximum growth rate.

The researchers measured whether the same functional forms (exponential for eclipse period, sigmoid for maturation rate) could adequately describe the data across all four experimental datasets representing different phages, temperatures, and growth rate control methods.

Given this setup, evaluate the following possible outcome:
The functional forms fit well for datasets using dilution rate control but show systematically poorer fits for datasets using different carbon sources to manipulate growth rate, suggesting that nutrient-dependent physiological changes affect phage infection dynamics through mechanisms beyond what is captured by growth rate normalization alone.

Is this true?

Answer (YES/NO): NO